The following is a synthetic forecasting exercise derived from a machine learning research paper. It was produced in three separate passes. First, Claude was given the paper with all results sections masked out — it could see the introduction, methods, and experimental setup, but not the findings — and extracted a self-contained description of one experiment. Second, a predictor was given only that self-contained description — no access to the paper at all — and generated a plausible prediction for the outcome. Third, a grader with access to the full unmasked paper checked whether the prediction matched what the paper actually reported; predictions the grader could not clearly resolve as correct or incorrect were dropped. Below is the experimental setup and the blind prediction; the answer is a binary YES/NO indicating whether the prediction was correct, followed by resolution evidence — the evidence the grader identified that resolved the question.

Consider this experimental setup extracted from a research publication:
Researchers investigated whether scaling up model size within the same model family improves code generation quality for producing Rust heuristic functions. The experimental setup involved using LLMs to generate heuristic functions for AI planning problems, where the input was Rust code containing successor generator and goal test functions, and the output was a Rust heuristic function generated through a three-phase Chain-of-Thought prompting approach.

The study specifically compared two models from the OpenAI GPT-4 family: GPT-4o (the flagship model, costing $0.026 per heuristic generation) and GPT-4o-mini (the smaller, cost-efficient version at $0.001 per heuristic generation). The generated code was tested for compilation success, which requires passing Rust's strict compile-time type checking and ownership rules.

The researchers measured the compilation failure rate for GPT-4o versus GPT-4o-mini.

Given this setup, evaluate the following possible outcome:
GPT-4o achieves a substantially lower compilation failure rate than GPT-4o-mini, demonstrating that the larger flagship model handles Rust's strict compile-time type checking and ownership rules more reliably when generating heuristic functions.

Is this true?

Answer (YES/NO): YES